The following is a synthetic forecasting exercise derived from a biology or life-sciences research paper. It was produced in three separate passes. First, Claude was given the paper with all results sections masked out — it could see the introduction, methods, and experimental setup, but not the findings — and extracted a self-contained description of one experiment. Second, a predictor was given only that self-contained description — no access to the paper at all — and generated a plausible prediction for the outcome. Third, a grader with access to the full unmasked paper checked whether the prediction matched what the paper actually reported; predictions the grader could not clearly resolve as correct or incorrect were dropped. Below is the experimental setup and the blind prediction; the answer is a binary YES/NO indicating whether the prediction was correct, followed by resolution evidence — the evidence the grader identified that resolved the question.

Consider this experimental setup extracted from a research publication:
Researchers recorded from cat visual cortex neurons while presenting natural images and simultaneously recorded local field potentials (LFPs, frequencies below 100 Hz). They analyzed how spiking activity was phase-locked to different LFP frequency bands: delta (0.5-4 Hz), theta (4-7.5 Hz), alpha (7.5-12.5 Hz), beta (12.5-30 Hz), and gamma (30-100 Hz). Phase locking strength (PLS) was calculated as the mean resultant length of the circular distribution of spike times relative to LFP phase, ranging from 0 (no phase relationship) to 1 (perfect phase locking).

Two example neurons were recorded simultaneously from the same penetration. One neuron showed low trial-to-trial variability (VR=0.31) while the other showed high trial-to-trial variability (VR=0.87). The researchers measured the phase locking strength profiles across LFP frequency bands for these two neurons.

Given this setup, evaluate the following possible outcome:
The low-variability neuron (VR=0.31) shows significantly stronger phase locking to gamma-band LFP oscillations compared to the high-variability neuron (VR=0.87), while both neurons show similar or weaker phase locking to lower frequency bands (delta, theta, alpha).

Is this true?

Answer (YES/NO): NO